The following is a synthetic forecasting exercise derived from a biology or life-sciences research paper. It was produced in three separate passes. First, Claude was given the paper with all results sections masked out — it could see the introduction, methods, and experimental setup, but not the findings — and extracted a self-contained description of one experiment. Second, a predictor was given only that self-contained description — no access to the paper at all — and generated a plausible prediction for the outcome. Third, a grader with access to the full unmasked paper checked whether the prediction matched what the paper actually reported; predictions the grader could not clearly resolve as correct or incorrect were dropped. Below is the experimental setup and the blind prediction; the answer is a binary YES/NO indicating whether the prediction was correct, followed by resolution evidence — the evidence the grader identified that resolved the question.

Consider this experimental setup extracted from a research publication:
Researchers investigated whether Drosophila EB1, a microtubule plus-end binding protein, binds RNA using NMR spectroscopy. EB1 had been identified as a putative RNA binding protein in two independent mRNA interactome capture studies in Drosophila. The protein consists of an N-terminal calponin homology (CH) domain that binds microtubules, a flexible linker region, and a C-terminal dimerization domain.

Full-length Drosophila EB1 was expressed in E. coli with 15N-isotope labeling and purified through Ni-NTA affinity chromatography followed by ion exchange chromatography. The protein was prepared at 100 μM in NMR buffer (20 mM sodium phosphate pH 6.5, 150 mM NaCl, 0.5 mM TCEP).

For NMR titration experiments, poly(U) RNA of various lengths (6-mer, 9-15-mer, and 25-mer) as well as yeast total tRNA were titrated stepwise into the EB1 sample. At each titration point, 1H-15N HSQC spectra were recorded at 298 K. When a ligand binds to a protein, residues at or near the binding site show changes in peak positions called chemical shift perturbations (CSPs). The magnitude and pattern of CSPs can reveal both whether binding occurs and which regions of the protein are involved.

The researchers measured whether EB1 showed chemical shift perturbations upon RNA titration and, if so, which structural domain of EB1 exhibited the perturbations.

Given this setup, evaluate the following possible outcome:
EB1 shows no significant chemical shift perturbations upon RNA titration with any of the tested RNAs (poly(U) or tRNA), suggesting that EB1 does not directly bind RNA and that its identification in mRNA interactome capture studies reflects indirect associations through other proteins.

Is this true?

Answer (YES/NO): NO